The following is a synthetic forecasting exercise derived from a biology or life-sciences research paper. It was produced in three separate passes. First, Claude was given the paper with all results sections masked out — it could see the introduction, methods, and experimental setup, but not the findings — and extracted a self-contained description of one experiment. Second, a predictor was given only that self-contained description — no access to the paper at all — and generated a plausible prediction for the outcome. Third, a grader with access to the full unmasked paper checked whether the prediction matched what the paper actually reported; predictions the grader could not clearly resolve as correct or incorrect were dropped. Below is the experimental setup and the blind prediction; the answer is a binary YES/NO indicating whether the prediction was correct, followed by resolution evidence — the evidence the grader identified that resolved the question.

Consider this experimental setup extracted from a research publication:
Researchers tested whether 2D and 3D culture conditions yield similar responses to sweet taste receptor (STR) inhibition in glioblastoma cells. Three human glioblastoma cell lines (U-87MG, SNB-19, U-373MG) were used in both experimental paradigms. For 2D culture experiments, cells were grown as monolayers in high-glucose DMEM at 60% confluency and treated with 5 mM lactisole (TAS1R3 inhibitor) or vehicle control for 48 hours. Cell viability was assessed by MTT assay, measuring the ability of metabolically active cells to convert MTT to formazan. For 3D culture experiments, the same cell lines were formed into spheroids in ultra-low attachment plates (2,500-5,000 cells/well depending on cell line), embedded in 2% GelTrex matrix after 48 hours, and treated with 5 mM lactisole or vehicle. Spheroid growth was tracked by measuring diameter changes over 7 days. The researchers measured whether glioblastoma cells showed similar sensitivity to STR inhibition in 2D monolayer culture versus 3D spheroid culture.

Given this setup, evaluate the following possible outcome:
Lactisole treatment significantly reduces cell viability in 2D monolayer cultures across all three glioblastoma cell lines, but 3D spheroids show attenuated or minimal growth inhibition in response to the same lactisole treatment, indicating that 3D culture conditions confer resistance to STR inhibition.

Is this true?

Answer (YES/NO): NO